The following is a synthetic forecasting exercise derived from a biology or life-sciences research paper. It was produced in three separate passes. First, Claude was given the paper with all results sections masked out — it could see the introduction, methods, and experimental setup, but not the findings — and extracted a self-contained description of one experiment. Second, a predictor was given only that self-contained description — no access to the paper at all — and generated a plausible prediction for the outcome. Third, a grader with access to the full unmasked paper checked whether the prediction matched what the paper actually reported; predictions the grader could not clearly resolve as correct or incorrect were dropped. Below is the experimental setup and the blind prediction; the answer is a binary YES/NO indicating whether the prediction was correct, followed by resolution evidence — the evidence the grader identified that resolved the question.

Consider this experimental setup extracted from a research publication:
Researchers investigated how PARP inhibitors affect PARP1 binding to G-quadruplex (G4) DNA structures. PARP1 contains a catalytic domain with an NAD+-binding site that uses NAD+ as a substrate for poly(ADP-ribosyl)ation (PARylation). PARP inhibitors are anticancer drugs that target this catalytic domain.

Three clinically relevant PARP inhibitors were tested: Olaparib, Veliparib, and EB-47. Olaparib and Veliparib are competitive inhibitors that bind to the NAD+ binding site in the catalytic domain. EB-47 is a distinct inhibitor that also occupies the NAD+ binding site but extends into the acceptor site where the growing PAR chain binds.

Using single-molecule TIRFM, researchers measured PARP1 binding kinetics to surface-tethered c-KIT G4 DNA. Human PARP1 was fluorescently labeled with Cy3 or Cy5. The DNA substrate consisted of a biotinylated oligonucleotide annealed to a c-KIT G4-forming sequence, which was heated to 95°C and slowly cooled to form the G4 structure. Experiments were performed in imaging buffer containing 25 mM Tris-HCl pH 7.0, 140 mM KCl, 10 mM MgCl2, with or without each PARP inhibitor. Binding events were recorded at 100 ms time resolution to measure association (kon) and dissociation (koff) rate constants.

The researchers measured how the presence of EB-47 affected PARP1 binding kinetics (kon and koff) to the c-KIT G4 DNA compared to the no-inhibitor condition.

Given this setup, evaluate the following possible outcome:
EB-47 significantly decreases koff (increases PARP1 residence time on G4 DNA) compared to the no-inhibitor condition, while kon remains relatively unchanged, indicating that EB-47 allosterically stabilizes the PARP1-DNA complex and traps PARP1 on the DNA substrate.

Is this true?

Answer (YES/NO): NO